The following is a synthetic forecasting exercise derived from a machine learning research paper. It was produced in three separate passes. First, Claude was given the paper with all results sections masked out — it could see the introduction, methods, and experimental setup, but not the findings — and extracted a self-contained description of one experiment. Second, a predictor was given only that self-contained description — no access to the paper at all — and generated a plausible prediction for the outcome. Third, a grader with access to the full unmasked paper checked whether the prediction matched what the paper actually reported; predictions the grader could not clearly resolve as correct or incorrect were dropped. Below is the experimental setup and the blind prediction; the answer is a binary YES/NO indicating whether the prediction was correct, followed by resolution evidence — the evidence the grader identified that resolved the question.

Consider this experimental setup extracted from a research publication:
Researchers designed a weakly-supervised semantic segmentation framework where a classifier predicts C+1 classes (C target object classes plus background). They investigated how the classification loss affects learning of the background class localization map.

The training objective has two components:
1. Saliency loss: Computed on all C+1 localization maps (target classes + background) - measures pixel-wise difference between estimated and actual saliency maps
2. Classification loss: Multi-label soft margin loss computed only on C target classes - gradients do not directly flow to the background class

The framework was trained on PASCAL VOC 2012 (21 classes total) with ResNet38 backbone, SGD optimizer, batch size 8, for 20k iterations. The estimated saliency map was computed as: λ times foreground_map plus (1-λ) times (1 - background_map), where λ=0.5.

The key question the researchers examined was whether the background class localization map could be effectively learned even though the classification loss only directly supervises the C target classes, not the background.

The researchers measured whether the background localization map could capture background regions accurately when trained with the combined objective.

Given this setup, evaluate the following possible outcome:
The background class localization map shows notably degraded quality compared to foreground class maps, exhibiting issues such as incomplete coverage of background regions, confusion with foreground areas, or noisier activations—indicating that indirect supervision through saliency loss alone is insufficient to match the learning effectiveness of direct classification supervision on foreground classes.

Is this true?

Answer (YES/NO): NO